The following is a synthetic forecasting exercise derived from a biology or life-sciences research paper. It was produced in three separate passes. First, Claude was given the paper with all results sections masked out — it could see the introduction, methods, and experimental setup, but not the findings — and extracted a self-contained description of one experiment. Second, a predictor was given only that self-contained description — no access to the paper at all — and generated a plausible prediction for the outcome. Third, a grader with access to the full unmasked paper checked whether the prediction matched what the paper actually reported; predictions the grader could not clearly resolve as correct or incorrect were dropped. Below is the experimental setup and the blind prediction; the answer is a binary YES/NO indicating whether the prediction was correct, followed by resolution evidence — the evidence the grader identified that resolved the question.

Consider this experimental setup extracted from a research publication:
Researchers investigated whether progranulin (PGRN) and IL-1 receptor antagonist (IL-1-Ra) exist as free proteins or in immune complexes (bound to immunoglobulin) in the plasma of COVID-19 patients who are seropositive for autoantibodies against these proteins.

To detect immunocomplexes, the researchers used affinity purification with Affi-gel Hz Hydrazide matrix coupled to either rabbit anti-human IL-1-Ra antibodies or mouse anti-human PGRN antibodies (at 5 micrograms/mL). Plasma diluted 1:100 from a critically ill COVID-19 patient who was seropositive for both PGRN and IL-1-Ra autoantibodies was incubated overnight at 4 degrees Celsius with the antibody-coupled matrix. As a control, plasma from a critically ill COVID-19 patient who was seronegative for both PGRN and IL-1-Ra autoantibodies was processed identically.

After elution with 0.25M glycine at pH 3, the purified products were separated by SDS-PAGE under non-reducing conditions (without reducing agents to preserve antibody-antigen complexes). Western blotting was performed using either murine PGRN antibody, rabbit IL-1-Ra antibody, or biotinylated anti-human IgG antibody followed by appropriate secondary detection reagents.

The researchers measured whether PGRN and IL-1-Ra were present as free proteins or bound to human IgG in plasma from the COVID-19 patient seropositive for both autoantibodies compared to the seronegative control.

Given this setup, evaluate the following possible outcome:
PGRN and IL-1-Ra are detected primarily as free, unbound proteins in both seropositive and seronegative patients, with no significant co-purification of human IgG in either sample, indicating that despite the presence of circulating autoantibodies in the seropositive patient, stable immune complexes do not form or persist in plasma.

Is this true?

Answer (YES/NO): NO